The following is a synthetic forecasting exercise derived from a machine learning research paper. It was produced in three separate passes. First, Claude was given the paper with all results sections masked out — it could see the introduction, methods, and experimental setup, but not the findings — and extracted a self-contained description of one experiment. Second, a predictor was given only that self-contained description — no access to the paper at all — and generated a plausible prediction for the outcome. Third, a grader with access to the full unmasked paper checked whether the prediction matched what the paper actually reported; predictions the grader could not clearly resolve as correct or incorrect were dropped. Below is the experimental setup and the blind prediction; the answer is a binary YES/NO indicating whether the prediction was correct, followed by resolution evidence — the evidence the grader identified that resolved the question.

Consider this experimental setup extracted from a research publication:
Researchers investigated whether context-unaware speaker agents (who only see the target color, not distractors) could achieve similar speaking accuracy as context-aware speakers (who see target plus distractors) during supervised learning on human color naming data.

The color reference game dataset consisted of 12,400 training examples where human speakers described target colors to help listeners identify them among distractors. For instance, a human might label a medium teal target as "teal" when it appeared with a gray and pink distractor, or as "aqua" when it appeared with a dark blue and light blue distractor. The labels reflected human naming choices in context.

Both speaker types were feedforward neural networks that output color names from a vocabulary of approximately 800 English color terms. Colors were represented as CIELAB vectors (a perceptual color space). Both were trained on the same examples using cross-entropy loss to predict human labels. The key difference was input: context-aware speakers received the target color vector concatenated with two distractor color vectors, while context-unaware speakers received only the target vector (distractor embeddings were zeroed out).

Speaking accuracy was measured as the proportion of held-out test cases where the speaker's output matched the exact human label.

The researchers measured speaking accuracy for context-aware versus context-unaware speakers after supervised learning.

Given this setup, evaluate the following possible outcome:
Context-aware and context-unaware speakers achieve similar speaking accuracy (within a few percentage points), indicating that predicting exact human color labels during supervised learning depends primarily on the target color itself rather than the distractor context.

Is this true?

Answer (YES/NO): YES